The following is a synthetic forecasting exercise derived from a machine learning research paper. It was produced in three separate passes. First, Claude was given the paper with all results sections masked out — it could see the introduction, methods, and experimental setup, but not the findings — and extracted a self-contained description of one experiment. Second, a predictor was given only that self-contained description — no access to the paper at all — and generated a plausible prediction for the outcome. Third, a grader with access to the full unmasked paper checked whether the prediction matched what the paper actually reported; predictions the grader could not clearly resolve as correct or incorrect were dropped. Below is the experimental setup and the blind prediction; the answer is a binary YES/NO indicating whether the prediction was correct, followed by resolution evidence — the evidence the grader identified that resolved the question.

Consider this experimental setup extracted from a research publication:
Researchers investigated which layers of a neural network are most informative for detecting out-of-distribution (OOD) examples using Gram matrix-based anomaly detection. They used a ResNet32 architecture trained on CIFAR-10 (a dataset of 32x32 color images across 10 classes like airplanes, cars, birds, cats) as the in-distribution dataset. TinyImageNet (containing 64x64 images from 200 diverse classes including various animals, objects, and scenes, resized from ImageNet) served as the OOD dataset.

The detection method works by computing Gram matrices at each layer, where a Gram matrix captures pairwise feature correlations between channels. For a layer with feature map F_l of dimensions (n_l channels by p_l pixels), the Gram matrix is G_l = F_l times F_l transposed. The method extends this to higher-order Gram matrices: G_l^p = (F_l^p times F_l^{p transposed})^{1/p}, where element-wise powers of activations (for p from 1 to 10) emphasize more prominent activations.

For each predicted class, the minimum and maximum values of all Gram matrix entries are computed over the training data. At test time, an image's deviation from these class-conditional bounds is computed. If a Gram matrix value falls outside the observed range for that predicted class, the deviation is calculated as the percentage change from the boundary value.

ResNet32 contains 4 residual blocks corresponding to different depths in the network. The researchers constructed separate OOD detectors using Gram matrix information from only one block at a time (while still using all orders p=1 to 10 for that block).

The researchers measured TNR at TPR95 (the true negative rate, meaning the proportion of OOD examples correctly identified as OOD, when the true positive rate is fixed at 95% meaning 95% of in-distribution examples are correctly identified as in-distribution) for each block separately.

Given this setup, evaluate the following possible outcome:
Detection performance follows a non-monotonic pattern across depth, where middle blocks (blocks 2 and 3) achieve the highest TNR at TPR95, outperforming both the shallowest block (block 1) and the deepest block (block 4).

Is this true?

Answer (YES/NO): NO